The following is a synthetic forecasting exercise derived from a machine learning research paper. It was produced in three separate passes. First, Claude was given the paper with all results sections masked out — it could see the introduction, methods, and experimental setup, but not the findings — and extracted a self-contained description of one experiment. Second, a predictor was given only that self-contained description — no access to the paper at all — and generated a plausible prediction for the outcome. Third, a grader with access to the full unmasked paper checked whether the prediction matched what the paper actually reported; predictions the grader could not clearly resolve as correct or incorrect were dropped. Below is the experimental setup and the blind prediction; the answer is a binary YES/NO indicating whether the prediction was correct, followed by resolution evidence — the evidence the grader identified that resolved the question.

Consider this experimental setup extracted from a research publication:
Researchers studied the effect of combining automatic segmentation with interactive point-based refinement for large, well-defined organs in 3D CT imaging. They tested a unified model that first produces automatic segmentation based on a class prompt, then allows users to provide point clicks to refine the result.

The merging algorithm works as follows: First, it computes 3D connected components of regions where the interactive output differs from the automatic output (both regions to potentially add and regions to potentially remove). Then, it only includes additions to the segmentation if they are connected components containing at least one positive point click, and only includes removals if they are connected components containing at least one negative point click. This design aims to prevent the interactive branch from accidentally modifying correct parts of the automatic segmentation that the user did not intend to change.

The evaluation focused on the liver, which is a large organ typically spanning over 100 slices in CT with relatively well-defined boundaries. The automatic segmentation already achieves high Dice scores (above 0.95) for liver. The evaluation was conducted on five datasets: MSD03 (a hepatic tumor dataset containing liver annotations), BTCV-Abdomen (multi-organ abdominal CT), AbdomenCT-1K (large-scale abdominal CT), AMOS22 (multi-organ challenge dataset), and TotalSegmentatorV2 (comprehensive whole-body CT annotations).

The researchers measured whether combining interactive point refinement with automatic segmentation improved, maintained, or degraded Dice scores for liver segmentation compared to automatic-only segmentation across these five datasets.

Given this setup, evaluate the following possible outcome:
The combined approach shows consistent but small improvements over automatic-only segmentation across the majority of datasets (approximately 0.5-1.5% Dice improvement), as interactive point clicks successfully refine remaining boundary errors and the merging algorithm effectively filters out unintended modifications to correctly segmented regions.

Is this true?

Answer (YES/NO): NO